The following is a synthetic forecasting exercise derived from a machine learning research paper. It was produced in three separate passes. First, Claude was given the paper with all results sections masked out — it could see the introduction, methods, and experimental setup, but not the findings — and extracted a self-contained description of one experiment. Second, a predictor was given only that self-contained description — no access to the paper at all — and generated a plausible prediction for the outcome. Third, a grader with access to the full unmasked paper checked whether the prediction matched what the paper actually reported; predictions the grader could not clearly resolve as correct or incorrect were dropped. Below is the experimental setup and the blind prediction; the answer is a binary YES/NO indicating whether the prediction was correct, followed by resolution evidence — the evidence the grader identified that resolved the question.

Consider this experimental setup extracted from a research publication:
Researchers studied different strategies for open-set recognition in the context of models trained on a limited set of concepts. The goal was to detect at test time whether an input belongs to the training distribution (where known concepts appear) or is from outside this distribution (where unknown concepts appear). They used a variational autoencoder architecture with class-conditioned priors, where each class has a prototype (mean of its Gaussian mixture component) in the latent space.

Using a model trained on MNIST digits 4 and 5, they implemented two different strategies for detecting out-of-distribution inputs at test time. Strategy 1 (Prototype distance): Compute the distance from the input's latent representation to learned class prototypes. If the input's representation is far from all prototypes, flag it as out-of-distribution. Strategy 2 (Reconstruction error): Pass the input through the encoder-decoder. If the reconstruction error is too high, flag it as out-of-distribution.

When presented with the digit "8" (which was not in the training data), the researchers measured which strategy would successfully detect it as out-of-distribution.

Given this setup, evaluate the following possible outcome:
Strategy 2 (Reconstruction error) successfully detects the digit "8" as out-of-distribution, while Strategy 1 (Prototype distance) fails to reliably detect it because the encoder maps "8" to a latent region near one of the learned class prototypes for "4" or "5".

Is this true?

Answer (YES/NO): YES